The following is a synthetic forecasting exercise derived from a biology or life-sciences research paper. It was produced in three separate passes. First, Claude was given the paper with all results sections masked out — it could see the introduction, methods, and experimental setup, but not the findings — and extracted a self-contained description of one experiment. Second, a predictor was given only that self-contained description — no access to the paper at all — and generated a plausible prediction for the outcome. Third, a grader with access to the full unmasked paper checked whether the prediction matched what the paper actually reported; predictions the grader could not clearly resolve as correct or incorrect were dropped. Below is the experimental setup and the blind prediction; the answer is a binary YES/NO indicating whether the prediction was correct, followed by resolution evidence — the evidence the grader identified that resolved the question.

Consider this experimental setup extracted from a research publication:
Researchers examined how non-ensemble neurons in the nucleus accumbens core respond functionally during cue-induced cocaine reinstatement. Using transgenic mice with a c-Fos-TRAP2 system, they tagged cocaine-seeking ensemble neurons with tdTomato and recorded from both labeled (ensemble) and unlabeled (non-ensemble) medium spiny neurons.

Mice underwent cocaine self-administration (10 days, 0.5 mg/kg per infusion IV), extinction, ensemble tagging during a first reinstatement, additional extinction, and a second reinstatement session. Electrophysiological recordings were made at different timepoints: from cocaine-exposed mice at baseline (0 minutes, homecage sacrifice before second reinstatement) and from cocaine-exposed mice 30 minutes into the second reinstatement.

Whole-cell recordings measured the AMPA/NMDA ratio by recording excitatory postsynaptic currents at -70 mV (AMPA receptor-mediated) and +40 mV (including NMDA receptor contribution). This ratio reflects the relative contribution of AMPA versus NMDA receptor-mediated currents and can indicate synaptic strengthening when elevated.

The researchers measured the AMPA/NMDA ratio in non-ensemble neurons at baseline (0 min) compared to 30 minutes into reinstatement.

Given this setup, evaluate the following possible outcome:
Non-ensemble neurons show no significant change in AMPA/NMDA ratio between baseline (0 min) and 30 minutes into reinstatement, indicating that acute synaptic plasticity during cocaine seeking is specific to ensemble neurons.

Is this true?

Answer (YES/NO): NO